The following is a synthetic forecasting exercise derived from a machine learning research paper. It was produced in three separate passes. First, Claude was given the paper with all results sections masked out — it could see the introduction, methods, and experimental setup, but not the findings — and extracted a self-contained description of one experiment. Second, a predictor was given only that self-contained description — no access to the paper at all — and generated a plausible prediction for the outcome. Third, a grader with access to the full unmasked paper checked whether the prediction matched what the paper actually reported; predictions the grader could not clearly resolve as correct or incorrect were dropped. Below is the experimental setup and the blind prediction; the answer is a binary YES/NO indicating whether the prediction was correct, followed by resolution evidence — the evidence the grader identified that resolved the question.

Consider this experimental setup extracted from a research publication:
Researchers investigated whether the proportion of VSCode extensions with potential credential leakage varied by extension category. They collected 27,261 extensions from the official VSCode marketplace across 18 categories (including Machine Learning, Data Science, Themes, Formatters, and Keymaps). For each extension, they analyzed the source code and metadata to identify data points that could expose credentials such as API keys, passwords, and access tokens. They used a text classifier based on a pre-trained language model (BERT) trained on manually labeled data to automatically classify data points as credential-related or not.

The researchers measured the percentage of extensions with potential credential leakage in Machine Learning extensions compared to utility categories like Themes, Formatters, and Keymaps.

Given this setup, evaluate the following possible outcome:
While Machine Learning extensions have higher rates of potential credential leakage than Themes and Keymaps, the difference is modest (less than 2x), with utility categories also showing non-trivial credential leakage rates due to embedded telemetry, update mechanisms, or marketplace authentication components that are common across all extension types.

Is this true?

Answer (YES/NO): NO